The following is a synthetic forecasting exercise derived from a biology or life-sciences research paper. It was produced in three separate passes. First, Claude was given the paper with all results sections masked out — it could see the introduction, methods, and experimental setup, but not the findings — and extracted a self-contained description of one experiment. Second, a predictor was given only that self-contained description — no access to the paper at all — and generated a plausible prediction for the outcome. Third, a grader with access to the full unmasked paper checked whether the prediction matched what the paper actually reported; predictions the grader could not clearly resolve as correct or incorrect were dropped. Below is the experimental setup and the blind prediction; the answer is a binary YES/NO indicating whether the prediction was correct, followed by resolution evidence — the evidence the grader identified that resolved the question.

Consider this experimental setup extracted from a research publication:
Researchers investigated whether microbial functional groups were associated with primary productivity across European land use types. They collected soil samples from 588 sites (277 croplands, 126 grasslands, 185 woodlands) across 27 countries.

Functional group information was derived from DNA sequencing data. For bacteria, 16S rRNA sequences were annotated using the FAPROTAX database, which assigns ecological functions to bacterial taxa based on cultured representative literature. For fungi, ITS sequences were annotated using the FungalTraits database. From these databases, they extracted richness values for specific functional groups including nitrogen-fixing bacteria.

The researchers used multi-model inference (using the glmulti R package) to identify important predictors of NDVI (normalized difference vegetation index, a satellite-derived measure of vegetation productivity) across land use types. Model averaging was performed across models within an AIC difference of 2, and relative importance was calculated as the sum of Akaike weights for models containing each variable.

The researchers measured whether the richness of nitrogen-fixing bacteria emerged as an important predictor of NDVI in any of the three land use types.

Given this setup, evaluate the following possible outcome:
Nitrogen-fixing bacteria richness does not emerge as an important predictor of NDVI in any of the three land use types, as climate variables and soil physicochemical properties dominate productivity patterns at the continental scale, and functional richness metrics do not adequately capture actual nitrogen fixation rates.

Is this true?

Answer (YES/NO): YES